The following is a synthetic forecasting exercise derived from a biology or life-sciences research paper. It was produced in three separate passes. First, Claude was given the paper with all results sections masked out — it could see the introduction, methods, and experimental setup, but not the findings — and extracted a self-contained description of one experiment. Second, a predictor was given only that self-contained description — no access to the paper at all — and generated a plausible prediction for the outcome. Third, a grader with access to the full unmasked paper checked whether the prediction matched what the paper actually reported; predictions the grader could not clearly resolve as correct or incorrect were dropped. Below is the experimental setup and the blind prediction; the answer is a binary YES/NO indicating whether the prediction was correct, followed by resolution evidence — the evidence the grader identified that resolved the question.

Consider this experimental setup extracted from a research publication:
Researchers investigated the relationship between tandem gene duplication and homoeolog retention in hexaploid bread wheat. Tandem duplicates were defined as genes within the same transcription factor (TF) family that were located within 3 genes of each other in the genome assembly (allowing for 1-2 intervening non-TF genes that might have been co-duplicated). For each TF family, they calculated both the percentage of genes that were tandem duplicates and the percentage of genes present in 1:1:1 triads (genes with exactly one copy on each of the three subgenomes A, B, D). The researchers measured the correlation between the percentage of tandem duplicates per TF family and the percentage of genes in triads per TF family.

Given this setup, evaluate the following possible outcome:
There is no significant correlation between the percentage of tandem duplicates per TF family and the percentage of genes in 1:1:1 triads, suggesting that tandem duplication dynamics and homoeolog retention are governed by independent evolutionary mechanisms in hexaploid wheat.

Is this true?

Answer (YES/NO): NO